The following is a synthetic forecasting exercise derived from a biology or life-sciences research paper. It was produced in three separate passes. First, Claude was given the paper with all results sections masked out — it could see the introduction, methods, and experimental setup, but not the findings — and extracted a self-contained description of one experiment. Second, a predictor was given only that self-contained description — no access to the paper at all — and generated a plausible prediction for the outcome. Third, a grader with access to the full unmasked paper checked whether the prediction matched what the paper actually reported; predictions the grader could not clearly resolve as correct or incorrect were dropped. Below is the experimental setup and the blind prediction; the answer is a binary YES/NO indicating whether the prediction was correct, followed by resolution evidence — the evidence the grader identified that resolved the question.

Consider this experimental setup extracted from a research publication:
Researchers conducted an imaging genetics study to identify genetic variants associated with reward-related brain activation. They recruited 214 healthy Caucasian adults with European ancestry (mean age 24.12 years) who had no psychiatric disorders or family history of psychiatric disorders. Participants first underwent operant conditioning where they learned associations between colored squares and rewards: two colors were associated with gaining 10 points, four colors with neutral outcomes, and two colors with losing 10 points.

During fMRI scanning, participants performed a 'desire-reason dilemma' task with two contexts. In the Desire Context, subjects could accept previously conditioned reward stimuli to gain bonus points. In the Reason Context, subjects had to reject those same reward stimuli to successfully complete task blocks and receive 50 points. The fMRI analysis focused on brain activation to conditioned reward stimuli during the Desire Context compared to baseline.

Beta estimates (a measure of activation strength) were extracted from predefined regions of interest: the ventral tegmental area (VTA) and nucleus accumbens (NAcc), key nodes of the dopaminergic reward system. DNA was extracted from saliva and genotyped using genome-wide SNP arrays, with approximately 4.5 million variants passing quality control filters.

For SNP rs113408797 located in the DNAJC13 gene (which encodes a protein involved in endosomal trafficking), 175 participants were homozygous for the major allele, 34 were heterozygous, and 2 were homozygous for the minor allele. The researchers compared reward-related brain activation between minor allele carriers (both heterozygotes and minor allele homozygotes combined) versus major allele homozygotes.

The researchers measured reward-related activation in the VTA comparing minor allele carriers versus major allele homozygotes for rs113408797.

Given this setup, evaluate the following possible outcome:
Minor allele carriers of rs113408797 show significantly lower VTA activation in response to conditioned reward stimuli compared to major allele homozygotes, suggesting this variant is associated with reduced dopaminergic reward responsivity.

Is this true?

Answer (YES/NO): NO